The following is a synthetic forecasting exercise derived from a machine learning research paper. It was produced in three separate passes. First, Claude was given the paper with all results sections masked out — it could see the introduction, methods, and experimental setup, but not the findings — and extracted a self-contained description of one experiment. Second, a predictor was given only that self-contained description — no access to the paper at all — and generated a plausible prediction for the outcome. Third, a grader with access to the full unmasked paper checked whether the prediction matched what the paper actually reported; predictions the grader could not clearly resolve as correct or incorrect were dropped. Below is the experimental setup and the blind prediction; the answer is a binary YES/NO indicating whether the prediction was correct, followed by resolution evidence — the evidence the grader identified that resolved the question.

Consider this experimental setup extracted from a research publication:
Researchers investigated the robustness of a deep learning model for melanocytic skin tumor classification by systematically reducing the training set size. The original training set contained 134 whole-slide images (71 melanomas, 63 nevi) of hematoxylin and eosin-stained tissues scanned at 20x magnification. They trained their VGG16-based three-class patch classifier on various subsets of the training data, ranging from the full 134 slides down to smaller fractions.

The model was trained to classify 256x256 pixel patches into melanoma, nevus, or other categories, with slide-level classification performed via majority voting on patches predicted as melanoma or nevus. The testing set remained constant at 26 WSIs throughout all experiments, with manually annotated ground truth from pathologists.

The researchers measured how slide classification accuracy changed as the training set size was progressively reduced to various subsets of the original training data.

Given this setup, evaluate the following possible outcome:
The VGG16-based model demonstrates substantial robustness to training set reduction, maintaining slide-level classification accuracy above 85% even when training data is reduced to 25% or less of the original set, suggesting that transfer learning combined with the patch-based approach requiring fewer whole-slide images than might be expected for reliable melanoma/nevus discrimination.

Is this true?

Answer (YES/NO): NO